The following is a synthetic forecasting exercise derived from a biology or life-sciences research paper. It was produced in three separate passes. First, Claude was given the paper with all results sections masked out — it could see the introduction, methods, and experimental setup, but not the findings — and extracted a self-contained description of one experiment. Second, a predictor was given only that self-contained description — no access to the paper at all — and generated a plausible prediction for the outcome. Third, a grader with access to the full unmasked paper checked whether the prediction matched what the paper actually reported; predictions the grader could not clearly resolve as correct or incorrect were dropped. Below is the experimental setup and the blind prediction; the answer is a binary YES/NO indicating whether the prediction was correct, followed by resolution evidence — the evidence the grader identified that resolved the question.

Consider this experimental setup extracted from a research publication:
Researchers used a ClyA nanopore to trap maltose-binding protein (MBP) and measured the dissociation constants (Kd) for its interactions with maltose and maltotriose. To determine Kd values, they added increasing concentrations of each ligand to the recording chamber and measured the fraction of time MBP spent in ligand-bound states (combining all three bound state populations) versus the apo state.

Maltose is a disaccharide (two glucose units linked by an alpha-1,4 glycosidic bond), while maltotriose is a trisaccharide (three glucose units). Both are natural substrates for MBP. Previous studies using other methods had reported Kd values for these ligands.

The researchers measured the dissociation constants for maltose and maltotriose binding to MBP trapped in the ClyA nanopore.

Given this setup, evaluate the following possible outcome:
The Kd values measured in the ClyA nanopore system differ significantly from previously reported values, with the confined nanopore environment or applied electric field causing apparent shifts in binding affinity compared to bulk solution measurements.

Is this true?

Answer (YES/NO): NO